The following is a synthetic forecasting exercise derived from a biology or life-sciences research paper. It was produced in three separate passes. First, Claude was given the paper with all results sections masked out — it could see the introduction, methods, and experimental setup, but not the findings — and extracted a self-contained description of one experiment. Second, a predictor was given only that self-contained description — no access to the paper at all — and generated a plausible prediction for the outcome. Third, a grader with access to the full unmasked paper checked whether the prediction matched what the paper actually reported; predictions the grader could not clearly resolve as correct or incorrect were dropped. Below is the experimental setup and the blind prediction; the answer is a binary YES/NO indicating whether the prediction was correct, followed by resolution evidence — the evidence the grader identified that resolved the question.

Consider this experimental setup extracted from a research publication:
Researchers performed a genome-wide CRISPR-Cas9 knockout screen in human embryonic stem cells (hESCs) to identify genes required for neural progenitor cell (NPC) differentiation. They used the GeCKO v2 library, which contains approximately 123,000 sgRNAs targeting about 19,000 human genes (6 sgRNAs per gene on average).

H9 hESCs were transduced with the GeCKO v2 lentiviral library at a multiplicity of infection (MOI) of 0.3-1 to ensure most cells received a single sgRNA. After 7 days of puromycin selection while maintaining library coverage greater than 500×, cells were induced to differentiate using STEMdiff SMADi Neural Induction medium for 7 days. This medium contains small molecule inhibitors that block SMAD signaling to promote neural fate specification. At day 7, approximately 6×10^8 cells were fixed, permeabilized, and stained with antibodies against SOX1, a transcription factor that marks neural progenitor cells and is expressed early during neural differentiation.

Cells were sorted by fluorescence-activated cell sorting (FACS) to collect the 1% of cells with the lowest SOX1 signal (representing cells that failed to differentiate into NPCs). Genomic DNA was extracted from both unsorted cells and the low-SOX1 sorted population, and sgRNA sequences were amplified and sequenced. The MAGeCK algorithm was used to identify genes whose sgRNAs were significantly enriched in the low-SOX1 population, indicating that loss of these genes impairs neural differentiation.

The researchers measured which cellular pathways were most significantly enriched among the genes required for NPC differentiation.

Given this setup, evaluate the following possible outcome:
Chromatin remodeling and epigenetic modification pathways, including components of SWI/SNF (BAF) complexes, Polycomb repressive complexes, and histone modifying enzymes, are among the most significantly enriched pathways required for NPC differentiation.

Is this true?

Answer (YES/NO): NO